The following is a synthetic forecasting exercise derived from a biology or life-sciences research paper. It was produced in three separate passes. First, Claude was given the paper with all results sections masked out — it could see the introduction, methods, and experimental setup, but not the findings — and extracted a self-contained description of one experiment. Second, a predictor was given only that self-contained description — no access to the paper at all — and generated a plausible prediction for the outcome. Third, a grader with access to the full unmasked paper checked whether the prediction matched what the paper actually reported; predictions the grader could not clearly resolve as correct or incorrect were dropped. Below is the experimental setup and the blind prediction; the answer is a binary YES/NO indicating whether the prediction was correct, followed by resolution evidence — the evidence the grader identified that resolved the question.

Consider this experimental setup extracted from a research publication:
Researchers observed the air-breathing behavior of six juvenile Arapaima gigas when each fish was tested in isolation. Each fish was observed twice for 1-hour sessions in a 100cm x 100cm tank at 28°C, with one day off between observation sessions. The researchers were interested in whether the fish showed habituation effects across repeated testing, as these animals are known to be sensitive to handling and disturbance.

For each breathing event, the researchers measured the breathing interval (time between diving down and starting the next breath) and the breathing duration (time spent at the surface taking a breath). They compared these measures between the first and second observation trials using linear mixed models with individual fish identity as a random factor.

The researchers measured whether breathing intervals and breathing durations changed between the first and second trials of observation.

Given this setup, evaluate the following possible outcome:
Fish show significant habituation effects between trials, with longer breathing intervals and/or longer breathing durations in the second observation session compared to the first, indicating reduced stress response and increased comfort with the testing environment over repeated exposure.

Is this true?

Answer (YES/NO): YES